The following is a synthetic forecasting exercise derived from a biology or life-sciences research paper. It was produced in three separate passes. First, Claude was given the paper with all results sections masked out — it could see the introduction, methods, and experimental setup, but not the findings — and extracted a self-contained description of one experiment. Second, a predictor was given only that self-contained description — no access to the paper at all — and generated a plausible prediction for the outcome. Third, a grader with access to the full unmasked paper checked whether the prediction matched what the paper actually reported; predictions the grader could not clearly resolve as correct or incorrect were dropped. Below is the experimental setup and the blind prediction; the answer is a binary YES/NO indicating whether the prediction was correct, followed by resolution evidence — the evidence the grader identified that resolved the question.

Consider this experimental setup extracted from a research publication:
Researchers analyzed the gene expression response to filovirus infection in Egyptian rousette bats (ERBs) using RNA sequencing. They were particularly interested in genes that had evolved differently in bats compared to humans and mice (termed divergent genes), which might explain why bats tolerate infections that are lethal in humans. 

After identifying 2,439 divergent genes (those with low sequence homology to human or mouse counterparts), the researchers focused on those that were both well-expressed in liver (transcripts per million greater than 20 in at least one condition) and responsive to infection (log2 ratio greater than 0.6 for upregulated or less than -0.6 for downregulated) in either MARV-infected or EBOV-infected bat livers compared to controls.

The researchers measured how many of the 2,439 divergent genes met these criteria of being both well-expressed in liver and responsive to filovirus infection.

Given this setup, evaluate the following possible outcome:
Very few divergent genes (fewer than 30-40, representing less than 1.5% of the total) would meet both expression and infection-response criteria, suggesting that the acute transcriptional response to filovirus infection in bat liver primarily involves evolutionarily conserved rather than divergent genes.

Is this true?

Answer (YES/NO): NO